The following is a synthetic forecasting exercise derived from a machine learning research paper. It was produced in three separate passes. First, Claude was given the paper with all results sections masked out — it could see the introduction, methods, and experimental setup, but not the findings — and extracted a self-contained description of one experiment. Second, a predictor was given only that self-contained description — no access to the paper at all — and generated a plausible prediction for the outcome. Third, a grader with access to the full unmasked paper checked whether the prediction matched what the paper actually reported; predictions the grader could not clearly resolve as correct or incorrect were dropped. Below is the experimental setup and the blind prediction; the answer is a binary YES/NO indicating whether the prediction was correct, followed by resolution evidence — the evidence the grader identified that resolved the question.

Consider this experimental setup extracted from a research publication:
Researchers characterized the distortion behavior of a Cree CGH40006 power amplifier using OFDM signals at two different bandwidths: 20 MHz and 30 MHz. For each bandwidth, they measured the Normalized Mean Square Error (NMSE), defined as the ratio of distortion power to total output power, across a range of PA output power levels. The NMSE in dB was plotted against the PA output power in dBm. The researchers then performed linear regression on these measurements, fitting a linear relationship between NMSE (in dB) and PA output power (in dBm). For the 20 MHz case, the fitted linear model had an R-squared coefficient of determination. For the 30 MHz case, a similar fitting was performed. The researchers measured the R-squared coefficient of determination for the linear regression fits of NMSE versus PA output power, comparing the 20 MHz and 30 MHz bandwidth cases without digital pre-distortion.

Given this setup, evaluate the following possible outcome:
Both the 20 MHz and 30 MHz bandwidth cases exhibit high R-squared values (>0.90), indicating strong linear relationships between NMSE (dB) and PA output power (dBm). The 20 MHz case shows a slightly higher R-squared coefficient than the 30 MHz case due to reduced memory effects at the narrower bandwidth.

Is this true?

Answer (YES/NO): NO